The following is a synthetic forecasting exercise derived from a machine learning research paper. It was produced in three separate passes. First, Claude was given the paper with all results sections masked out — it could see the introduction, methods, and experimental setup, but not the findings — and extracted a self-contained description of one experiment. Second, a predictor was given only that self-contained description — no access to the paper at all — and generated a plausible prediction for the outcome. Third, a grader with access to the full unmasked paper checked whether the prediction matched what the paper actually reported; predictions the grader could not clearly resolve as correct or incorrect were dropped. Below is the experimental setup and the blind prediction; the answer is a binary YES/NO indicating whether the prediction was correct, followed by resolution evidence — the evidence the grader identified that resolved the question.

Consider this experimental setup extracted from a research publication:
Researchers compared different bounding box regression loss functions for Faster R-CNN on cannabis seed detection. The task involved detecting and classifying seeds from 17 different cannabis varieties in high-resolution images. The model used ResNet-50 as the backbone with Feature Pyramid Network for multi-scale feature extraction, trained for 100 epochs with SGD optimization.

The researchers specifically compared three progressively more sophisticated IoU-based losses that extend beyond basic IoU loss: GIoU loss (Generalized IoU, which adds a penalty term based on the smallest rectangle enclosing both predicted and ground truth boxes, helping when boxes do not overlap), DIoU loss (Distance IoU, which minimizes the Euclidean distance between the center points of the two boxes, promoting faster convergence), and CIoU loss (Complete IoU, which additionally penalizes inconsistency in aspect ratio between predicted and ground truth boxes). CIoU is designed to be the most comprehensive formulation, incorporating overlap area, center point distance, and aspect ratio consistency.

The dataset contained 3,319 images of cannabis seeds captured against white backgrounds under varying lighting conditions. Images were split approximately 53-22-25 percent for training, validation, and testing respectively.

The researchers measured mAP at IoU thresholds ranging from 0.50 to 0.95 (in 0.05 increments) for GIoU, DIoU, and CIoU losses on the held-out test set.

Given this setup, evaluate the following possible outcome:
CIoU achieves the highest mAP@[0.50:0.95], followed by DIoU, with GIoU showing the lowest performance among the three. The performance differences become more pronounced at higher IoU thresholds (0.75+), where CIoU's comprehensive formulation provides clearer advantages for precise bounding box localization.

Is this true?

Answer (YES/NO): NO